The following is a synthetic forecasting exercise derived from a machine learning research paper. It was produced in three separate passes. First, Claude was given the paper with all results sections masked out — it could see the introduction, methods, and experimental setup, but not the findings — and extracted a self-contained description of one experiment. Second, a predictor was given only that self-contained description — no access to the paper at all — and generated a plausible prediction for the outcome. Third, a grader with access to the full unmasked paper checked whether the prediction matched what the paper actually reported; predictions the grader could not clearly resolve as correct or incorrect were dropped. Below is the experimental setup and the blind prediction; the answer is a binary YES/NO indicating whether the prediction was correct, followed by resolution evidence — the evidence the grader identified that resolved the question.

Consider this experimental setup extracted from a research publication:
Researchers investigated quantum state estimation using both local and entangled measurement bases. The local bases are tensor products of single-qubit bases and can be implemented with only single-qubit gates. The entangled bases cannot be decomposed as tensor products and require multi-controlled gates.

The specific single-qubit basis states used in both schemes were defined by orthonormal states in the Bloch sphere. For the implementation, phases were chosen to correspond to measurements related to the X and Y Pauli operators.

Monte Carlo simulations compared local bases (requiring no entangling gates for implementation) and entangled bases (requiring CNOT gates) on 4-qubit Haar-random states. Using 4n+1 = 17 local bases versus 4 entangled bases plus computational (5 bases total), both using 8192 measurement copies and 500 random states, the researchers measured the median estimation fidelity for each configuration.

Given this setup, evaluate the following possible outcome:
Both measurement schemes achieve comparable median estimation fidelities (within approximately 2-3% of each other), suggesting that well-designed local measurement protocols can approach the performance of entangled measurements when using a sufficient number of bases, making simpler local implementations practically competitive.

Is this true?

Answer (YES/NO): NO